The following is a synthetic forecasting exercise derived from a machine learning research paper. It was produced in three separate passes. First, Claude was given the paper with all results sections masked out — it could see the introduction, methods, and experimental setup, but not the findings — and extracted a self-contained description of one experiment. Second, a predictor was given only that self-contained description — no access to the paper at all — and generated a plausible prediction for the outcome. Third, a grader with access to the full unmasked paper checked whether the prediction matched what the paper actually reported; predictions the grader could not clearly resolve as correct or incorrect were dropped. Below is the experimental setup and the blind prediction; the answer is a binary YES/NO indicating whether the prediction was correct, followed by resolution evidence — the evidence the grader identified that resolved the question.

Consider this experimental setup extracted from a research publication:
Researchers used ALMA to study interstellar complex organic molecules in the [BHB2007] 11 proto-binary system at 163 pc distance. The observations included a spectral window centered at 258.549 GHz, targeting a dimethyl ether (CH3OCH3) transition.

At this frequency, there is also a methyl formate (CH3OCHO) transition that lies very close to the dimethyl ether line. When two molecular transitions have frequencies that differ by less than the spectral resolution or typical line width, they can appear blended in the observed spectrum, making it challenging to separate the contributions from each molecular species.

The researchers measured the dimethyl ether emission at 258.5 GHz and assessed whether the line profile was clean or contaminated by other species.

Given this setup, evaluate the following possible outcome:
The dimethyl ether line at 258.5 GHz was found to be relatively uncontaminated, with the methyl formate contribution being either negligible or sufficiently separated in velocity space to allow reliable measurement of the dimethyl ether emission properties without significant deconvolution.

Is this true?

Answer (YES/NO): YES